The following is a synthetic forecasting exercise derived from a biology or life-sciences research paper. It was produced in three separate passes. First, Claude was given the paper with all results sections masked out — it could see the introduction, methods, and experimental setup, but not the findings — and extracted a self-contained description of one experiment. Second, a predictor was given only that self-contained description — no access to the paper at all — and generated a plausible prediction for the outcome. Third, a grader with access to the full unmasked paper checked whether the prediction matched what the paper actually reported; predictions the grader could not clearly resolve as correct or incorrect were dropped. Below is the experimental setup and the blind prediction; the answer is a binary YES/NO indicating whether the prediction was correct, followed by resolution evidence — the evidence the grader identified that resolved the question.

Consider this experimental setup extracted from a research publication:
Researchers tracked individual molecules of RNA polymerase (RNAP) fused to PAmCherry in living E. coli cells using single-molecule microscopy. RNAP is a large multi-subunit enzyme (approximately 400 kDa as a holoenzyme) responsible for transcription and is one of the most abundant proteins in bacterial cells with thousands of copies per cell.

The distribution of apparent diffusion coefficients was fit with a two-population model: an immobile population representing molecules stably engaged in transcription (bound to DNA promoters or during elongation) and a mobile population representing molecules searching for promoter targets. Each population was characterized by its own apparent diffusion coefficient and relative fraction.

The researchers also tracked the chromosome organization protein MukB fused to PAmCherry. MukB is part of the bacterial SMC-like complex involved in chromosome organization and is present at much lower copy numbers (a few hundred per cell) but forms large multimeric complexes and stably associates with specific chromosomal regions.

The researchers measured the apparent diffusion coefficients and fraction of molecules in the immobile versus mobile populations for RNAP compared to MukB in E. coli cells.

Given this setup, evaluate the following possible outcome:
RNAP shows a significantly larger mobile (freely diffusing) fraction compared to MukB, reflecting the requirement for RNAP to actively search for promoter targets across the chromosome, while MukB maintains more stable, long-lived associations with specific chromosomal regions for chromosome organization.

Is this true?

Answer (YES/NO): NO